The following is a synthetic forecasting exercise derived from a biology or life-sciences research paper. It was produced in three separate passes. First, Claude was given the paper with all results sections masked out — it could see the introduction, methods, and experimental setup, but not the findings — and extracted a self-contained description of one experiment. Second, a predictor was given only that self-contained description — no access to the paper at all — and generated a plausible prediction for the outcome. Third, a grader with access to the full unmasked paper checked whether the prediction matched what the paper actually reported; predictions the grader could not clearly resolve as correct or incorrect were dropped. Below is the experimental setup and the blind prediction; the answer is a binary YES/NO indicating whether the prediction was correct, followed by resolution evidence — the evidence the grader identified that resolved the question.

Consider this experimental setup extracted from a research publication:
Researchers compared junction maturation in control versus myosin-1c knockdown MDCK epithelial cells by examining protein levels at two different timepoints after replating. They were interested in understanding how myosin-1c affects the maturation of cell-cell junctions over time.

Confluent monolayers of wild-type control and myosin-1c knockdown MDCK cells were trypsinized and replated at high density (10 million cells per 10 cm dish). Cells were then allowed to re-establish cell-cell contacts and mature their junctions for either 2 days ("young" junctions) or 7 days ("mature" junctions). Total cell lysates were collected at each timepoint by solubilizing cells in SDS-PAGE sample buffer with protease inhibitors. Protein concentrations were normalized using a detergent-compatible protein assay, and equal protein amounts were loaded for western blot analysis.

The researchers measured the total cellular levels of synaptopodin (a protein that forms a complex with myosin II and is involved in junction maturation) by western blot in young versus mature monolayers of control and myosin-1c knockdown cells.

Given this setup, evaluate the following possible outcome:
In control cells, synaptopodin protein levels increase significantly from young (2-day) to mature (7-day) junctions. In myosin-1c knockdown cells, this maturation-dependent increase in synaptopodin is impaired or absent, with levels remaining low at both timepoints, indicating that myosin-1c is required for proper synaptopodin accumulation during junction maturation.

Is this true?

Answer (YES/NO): NO